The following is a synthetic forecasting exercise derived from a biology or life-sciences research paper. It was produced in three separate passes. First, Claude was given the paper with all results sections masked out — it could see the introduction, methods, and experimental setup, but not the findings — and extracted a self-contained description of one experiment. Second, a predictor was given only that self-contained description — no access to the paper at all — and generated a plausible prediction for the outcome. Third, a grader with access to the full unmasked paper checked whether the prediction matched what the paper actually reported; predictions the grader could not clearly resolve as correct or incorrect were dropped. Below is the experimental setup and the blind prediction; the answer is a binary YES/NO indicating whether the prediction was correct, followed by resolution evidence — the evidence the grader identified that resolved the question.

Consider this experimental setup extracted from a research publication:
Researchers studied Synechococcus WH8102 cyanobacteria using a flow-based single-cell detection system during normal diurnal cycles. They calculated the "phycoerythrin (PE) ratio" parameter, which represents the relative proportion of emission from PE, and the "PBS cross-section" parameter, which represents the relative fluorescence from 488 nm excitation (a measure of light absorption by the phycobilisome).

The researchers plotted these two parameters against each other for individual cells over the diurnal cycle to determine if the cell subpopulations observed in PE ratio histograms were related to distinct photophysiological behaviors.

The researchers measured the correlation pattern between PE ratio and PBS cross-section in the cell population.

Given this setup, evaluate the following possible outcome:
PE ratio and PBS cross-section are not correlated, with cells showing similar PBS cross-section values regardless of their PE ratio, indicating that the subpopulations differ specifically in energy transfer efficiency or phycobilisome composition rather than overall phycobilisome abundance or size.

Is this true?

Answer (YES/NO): NO